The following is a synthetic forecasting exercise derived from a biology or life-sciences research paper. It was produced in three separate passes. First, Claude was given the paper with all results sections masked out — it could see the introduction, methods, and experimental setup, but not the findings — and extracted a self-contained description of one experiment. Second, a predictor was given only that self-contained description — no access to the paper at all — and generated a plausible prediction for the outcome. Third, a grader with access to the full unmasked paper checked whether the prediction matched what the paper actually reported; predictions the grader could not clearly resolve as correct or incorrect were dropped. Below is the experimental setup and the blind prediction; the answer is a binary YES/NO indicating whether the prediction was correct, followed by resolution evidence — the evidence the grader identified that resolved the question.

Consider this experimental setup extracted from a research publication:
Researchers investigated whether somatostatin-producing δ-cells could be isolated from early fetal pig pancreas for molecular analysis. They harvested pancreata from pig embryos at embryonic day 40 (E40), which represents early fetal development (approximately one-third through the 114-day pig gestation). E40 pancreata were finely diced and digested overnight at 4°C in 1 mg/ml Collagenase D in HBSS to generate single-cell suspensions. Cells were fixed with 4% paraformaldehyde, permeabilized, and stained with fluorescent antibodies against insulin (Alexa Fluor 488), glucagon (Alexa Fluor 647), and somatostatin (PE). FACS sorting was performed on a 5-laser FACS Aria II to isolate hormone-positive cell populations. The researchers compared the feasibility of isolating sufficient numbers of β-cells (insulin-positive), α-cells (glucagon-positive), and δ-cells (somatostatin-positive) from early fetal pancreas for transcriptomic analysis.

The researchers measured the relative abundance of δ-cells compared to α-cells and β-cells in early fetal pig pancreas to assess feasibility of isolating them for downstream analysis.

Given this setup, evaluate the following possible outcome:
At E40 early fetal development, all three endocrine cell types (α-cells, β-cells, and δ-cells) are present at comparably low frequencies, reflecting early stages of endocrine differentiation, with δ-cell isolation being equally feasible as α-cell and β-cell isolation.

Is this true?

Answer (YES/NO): NO